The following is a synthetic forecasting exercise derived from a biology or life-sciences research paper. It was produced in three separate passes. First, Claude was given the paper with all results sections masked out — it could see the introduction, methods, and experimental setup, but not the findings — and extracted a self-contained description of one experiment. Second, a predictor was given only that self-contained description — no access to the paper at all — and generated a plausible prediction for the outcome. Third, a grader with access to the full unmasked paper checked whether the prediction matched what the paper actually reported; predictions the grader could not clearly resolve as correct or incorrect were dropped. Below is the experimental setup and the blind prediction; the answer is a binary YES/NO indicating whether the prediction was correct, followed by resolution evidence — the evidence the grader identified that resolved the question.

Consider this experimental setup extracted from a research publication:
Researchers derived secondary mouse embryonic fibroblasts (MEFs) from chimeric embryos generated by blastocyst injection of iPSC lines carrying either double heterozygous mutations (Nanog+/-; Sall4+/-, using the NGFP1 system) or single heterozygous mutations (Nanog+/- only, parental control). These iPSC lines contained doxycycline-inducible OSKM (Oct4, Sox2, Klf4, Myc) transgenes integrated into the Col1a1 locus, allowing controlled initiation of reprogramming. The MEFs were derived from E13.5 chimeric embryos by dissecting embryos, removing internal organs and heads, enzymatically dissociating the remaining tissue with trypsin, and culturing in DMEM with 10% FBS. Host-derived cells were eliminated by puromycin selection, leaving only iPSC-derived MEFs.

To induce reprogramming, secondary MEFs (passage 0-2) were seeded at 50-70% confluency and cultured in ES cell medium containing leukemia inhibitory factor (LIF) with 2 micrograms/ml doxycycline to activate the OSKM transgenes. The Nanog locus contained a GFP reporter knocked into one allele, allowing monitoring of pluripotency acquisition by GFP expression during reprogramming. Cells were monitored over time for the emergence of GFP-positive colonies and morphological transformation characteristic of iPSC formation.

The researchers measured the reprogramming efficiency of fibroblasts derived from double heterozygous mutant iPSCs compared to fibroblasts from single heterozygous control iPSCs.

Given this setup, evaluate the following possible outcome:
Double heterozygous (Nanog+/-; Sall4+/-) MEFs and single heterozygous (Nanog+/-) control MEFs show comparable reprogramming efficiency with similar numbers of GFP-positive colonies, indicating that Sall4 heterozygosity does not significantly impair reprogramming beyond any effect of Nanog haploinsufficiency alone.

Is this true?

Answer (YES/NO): NO